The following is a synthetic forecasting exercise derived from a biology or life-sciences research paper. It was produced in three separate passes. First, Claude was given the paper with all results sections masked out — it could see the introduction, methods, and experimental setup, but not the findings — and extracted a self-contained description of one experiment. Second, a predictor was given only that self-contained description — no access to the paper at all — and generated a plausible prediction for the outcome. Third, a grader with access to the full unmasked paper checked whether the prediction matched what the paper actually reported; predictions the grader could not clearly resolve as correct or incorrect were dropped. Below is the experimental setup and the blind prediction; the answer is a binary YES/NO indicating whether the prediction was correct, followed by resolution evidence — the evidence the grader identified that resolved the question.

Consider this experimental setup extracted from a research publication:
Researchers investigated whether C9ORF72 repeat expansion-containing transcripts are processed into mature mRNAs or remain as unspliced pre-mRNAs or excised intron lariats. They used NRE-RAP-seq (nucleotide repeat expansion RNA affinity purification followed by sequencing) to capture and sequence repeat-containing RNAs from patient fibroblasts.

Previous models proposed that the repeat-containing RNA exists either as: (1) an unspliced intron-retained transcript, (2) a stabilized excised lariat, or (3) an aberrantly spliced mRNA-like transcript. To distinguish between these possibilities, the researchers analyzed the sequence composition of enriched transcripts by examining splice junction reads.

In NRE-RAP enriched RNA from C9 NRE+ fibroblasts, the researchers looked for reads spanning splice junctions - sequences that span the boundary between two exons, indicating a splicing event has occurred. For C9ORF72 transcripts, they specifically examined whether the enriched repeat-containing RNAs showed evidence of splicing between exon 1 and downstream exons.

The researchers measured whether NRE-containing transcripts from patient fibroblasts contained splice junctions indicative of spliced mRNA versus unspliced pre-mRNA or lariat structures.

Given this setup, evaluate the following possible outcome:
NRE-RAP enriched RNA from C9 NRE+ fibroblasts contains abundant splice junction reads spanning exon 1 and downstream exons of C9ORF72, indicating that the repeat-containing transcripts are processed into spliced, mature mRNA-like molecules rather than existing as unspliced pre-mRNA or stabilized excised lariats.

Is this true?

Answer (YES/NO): YES